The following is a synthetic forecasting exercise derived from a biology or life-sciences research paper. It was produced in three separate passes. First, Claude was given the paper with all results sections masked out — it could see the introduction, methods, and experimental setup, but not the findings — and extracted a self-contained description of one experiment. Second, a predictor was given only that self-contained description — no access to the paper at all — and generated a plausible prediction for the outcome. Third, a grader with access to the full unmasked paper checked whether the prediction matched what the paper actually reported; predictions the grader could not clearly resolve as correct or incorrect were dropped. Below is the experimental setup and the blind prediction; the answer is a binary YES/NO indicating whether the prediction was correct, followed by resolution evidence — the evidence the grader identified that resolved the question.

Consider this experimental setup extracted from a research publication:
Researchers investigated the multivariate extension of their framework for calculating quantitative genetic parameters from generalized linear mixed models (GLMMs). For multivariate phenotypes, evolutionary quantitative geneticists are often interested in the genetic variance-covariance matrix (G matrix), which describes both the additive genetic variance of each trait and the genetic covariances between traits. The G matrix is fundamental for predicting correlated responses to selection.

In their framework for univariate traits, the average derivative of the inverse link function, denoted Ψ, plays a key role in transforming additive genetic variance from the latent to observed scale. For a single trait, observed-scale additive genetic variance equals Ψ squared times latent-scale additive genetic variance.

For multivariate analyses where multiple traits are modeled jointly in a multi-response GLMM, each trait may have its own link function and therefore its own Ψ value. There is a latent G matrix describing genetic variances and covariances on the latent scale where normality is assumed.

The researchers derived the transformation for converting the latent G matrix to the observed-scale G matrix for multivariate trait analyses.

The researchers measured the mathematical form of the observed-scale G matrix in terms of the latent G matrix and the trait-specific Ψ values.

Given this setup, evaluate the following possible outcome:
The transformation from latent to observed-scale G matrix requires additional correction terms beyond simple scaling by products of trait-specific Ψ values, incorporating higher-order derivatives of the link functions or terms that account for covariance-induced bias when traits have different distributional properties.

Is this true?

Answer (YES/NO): NO